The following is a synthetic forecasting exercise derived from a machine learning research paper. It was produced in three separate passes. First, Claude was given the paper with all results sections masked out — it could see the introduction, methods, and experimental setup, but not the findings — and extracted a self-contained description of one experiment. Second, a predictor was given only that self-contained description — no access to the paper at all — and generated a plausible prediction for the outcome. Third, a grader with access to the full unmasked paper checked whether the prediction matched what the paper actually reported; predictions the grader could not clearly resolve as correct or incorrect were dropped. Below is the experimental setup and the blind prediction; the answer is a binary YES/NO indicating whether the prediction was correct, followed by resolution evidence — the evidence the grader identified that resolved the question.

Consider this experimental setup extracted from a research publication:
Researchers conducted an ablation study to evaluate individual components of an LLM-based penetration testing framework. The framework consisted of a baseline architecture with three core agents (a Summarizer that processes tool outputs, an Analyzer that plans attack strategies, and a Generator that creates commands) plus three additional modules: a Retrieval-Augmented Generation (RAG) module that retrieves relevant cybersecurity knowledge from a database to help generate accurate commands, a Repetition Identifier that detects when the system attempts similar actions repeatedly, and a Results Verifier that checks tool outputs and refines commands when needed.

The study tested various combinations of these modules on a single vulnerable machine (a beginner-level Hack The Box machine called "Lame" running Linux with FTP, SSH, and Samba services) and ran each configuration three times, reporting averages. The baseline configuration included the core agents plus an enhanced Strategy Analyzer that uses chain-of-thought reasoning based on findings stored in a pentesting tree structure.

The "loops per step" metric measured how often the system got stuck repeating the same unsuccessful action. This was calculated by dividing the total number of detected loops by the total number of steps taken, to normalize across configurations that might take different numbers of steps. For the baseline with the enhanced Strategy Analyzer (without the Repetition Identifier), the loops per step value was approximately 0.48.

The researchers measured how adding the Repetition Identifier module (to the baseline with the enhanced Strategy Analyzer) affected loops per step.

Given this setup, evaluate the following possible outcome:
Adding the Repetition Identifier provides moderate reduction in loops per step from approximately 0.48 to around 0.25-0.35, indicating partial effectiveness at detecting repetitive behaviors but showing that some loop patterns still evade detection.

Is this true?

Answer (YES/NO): NO